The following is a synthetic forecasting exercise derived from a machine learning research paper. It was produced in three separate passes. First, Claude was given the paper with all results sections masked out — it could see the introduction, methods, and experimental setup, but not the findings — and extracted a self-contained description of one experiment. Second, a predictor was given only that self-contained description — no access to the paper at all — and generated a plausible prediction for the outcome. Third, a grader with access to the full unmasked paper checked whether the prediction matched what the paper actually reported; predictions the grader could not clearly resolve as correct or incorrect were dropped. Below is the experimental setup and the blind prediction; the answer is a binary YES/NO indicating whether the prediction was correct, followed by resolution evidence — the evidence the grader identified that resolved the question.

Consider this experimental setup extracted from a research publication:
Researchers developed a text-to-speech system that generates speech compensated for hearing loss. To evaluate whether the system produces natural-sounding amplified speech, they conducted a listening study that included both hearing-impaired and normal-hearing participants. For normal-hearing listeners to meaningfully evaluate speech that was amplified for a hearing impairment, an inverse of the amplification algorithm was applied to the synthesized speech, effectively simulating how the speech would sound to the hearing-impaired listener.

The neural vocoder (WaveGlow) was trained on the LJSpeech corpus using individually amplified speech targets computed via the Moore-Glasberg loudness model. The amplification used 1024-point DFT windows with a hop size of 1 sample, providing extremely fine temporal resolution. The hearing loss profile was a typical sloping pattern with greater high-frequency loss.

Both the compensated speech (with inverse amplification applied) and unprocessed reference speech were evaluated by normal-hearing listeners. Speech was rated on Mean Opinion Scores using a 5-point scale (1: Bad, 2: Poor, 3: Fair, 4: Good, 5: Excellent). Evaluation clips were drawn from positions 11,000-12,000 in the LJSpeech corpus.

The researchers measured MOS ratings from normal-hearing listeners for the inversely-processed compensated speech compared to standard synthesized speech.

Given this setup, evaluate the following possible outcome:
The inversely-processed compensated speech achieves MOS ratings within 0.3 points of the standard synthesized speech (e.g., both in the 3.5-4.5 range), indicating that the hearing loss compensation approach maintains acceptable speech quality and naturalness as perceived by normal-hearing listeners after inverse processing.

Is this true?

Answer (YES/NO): NO